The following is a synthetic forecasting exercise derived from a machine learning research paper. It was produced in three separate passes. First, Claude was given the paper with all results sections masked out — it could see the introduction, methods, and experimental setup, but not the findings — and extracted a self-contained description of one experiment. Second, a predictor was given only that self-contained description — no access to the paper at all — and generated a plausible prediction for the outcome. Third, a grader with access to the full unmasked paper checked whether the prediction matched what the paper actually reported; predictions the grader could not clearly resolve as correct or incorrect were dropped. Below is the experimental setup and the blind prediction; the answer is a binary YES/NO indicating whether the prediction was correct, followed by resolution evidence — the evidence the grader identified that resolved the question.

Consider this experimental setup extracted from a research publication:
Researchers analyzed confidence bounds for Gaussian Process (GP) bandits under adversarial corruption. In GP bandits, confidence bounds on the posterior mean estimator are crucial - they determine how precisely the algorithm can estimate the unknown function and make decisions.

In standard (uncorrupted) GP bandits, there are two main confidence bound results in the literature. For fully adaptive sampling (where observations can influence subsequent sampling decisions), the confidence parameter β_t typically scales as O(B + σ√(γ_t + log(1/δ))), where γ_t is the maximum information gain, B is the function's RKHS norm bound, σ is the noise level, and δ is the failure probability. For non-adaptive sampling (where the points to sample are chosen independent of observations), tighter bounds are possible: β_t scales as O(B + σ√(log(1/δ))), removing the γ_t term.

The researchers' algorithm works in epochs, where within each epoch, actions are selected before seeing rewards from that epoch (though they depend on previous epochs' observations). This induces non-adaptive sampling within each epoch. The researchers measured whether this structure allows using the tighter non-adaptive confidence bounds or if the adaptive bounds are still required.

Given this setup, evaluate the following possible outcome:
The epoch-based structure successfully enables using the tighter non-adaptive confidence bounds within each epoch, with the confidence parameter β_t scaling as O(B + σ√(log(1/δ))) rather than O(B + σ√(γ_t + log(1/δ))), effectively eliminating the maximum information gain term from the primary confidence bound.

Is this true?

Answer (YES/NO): YES